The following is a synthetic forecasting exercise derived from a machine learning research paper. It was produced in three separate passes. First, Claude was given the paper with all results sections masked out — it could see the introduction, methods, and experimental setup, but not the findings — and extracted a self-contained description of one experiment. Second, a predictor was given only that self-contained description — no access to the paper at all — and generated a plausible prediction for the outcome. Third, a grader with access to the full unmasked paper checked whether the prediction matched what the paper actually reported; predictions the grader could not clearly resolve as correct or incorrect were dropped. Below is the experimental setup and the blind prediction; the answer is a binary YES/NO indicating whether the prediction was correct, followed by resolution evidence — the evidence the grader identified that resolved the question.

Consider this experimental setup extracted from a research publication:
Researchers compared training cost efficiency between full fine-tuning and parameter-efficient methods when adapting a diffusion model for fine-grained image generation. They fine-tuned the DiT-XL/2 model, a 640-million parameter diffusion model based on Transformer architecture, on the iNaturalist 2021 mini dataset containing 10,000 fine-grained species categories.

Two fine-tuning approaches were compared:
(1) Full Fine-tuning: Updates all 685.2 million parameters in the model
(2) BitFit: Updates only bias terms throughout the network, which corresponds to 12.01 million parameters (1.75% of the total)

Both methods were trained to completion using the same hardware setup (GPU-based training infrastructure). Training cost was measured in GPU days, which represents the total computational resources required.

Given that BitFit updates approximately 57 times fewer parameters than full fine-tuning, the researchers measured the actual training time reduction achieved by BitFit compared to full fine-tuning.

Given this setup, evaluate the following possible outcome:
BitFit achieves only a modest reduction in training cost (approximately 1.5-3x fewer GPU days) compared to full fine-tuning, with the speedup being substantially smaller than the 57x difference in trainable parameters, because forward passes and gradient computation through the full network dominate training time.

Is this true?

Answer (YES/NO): YES